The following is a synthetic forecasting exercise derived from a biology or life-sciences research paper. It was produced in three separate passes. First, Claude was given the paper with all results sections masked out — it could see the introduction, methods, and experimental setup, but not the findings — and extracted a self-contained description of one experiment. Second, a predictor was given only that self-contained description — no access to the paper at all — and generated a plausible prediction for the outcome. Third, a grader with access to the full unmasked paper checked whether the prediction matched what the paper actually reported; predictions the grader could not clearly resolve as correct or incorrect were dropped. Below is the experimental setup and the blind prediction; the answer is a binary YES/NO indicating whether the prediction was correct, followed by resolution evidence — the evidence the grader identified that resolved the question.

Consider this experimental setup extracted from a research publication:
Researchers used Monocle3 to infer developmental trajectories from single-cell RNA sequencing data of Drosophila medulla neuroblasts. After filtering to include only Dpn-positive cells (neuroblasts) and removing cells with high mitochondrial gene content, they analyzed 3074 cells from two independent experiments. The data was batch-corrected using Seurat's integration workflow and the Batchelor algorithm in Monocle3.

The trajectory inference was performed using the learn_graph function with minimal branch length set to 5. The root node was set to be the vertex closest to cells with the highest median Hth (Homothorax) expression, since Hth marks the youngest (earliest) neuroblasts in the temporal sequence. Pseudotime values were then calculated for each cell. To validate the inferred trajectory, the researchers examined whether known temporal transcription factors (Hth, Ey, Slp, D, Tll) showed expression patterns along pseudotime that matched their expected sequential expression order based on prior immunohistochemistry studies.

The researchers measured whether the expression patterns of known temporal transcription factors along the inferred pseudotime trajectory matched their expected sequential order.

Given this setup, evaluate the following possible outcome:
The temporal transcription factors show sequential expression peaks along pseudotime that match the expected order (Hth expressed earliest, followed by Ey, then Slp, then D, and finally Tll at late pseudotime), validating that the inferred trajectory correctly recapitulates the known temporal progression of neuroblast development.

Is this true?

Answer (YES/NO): YES